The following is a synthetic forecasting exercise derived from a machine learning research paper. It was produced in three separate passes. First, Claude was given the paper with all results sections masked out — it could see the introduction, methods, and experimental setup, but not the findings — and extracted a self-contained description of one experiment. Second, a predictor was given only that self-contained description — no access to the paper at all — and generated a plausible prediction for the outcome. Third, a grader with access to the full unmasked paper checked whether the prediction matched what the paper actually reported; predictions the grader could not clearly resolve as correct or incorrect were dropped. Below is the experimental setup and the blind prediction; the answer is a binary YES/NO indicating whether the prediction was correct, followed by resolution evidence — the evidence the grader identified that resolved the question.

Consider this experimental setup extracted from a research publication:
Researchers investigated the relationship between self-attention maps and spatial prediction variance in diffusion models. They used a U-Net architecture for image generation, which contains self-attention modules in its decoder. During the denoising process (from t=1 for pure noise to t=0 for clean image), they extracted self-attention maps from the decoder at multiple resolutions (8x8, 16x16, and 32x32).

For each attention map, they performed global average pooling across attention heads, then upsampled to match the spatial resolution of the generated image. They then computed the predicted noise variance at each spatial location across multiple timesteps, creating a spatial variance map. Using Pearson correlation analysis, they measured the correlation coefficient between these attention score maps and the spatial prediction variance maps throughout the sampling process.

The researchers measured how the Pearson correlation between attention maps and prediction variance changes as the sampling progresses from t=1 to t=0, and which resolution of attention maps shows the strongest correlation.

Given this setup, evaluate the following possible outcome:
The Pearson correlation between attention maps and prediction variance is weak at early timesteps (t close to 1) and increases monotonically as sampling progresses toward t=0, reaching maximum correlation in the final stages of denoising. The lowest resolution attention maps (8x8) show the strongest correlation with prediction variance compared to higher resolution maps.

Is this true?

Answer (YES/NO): NO